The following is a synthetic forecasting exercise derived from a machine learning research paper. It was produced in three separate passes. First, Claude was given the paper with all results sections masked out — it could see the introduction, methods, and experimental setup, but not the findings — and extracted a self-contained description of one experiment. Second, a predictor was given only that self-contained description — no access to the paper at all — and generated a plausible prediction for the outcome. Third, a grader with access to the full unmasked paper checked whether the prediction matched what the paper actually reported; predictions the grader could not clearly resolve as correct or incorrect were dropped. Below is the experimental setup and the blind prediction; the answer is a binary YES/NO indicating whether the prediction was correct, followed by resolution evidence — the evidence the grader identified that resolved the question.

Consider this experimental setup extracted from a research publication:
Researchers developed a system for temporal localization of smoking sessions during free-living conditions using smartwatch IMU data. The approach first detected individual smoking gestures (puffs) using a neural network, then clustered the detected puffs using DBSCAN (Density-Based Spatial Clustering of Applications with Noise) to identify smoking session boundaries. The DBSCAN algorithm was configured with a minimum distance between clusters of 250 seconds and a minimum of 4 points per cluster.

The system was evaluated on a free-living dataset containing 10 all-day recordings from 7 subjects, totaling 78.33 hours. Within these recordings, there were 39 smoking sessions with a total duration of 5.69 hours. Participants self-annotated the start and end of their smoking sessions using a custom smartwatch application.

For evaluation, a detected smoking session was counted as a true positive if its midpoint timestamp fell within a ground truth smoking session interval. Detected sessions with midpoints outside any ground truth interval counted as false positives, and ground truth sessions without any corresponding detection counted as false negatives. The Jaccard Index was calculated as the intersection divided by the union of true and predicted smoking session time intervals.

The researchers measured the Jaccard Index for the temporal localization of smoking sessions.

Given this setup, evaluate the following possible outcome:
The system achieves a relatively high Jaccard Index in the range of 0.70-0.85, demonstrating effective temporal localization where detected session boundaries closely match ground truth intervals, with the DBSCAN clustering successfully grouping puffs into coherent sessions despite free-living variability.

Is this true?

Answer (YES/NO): NO